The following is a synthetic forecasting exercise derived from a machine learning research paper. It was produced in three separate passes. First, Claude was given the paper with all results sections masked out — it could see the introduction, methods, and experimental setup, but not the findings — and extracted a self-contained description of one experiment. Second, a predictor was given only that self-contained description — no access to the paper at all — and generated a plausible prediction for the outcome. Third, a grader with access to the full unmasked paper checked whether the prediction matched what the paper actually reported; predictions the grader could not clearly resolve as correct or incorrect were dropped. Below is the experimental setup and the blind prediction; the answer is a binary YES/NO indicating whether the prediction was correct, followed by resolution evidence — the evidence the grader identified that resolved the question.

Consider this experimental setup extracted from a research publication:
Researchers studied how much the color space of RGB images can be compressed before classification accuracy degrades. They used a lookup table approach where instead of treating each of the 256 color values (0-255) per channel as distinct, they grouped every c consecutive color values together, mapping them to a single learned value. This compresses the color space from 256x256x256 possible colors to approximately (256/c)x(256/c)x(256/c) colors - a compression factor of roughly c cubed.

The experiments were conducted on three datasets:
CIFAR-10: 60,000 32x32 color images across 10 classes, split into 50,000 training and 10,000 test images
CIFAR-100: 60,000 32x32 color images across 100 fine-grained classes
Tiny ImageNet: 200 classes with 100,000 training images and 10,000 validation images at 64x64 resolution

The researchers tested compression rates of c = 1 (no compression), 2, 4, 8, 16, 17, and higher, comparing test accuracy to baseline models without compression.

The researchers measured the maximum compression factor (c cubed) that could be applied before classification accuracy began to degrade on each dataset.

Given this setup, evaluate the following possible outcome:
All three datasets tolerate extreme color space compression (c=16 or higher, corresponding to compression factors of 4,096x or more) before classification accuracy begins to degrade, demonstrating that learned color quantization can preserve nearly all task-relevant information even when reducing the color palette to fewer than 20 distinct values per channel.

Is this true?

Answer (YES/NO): NO